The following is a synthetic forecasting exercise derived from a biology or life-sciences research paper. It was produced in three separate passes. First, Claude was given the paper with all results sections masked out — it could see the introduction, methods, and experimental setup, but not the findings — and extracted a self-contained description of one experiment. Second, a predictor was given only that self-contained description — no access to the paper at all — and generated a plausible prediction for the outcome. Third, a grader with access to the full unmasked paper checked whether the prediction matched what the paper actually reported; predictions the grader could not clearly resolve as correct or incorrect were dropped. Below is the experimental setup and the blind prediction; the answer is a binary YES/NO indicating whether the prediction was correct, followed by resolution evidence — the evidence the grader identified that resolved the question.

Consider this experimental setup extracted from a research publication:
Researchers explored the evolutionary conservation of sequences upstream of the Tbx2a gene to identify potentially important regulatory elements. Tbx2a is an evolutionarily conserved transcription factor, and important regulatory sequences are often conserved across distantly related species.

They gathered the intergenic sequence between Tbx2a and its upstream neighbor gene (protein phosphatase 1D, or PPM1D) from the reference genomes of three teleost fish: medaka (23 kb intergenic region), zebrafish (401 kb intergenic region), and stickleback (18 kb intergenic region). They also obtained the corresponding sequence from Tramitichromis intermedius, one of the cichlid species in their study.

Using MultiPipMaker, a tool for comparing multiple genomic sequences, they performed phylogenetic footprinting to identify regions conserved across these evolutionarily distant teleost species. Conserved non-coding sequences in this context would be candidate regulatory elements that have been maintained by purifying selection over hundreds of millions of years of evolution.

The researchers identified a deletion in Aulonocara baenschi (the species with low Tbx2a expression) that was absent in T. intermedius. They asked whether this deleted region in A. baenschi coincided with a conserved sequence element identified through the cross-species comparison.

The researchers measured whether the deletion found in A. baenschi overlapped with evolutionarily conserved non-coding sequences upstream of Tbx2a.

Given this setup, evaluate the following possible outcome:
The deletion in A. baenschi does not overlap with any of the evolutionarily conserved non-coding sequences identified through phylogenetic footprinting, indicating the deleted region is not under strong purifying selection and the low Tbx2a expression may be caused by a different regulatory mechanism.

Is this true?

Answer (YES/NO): NO